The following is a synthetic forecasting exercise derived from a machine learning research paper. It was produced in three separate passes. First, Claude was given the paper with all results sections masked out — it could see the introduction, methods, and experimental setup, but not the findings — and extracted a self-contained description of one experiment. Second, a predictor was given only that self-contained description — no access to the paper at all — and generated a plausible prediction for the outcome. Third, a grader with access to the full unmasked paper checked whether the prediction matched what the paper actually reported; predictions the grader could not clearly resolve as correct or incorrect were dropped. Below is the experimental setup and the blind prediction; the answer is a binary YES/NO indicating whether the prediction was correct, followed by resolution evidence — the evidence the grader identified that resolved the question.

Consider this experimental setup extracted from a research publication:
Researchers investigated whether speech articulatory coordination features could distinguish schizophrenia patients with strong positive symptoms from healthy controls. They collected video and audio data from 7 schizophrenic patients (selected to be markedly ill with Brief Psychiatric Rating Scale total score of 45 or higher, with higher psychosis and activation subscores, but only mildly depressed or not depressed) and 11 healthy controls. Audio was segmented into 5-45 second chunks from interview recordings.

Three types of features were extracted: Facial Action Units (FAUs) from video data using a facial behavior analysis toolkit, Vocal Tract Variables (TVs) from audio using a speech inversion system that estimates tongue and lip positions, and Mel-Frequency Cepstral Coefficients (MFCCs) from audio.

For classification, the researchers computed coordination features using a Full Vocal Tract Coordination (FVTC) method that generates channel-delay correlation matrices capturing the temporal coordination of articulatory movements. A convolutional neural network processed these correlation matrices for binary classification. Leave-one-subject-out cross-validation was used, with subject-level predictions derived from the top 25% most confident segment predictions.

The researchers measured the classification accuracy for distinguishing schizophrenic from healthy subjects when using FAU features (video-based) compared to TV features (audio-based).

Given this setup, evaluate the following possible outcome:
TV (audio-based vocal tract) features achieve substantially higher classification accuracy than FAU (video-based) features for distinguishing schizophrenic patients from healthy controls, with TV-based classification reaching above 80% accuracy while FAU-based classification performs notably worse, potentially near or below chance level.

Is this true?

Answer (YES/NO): NO